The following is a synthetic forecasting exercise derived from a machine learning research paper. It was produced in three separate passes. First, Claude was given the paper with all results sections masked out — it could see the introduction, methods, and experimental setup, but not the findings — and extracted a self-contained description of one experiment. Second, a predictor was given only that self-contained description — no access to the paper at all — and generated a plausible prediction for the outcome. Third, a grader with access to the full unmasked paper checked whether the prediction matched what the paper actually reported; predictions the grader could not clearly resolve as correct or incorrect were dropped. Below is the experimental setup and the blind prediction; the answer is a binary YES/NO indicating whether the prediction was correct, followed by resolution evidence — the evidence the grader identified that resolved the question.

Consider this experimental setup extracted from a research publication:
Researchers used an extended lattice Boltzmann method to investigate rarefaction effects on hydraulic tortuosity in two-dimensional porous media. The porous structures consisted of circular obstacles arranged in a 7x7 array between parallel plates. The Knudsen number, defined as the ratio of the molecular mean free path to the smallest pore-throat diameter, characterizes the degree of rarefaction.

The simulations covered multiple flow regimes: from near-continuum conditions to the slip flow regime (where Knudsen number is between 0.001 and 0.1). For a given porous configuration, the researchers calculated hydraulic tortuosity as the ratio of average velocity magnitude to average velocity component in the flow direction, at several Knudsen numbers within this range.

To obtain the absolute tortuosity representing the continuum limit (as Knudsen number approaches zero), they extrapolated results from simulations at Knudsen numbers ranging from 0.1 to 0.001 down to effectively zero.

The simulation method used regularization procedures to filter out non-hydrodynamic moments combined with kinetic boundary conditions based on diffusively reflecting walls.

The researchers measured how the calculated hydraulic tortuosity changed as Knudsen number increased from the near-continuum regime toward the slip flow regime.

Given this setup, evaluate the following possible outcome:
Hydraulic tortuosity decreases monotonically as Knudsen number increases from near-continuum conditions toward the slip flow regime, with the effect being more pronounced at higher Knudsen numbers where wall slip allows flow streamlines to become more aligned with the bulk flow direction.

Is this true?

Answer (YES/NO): YES